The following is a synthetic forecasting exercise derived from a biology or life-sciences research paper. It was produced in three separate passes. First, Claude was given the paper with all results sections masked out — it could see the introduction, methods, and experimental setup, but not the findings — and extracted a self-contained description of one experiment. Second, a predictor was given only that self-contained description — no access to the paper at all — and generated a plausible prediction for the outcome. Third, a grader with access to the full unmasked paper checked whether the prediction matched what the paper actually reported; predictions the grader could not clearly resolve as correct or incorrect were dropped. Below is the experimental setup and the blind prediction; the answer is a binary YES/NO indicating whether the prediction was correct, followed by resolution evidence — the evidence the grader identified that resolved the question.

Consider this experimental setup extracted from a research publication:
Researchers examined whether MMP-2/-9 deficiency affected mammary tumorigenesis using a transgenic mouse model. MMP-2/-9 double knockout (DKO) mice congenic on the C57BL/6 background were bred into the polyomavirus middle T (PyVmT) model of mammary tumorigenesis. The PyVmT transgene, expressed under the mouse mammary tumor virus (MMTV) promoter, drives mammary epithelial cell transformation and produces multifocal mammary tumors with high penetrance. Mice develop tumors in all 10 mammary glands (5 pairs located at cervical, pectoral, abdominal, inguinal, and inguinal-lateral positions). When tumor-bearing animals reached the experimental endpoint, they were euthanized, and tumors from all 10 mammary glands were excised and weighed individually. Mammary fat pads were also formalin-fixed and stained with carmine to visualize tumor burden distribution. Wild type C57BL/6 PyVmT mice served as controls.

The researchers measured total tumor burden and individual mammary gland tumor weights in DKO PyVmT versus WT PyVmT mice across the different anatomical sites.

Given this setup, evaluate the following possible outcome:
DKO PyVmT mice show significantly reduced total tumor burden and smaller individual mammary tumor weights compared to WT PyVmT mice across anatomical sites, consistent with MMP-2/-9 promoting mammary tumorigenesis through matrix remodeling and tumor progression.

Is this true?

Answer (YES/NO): NO